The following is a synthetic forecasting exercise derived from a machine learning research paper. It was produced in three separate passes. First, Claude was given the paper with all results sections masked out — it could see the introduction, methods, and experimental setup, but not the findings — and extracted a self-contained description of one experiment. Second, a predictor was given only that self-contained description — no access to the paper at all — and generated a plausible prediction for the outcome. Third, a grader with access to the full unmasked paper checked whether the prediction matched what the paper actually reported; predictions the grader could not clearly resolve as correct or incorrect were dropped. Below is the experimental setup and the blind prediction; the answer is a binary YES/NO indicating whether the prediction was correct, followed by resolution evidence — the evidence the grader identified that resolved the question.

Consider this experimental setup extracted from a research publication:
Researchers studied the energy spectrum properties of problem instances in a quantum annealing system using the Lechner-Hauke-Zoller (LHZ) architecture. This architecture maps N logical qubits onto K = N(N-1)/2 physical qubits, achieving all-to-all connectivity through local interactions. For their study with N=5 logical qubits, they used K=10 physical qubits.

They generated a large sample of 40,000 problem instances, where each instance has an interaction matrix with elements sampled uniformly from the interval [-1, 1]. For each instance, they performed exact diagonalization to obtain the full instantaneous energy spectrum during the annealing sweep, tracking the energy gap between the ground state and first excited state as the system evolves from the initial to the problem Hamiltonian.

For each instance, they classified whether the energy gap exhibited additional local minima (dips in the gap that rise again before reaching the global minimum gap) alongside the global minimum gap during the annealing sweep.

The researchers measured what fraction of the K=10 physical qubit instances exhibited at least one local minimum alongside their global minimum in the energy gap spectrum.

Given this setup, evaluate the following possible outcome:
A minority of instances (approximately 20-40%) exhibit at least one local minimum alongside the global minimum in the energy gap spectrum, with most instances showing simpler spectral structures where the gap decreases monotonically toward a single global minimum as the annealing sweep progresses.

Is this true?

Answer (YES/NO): NO